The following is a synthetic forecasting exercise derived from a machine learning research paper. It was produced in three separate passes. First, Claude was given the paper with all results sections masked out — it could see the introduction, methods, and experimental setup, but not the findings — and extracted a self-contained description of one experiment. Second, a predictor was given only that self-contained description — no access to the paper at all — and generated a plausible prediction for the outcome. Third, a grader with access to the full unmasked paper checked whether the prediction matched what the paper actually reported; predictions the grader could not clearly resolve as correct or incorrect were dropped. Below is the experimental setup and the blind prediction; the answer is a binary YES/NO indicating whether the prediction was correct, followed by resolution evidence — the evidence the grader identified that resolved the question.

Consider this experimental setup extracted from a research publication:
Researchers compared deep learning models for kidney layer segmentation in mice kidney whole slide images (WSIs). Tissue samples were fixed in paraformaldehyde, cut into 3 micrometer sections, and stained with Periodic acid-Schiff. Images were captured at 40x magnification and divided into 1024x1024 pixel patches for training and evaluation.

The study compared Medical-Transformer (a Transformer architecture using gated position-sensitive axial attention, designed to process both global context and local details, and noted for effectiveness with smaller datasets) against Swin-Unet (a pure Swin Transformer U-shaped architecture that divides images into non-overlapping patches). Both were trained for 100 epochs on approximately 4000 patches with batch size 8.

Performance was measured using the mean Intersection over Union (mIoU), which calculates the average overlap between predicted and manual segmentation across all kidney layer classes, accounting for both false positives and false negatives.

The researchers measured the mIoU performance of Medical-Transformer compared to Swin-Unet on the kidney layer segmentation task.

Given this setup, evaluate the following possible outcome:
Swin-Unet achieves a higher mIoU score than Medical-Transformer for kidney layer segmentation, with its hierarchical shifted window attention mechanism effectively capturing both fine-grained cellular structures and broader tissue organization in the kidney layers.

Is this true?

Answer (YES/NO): YES